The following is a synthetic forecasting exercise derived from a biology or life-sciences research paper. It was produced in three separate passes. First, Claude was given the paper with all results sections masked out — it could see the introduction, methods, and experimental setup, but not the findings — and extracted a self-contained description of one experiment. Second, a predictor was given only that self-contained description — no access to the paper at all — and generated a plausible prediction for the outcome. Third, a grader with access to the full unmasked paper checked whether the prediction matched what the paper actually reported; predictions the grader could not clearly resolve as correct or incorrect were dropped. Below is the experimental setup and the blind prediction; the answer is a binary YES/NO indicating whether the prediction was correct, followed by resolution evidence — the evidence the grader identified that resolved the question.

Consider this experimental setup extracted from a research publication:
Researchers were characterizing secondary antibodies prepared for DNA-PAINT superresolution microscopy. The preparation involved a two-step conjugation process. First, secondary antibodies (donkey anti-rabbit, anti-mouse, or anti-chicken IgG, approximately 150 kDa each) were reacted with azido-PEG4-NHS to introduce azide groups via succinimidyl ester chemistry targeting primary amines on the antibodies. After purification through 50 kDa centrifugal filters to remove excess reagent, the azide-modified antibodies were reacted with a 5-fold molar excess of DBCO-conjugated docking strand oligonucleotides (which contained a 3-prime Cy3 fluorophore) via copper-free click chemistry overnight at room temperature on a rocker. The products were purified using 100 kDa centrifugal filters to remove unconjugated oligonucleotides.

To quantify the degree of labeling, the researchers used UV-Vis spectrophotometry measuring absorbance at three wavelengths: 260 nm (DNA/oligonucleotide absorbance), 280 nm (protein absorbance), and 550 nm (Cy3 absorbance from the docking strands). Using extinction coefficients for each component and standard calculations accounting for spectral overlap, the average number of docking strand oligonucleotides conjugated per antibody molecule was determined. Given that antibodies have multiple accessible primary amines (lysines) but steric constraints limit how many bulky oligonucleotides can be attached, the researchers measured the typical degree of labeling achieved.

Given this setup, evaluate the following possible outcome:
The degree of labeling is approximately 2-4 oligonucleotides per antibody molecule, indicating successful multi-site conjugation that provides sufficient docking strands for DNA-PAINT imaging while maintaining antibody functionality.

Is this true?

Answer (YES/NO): NO